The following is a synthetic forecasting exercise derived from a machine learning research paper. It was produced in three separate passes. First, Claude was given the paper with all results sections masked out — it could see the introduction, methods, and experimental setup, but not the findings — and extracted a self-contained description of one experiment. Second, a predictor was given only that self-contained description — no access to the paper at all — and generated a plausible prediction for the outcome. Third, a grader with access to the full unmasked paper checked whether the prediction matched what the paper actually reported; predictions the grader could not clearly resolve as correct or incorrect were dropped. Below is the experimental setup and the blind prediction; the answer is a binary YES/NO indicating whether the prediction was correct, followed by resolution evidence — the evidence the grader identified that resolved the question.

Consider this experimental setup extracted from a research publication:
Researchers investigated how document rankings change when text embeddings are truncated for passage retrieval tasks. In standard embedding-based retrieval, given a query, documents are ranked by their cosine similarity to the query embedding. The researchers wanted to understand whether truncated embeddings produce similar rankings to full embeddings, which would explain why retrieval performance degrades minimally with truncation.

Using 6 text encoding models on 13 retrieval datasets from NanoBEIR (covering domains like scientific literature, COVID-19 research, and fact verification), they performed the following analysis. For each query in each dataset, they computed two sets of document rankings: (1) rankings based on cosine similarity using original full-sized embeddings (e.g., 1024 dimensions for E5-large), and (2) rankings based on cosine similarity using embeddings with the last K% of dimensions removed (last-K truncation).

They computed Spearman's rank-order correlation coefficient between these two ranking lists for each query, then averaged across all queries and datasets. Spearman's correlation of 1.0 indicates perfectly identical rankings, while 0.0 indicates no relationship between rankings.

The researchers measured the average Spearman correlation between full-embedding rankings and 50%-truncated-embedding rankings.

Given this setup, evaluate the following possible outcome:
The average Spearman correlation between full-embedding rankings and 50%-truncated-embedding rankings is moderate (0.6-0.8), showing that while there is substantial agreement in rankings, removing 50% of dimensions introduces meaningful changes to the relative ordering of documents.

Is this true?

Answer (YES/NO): NO